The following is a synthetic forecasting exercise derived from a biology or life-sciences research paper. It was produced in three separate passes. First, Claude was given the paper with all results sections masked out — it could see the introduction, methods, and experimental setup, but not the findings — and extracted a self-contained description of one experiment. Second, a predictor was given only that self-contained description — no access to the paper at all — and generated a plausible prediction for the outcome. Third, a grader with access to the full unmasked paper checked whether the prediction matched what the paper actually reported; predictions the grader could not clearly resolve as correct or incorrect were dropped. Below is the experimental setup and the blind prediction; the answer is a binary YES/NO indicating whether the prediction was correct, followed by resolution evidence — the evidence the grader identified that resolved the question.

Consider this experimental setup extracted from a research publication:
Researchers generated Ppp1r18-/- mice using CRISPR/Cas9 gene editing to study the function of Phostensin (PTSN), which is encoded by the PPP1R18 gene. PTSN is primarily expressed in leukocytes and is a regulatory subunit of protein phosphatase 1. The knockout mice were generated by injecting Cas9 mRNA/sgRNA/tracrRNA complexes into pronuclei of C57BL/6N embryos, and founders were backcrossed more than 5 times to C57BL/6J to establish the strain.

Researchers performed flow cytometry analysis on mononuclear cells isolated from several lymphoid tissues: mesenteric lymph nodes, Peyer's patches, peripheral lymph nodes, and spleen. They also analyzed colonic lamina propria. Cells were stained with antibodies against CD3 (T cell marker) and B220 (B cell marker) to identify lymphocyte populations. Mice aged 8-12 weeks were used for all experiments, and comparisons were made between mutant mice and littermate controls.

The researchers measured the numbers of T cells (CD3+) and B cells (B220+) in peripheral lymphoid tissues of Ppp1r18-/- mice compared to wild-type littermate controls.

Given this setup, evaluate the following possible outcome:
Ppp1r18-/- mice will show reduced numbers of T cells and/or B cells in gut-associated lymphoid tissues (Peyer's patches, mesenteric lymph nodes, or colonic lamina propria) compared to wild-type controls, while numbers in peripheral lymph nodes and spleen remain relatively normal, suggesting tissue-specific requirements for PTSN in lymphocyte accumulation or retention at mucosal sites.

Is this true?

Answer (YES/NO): NO